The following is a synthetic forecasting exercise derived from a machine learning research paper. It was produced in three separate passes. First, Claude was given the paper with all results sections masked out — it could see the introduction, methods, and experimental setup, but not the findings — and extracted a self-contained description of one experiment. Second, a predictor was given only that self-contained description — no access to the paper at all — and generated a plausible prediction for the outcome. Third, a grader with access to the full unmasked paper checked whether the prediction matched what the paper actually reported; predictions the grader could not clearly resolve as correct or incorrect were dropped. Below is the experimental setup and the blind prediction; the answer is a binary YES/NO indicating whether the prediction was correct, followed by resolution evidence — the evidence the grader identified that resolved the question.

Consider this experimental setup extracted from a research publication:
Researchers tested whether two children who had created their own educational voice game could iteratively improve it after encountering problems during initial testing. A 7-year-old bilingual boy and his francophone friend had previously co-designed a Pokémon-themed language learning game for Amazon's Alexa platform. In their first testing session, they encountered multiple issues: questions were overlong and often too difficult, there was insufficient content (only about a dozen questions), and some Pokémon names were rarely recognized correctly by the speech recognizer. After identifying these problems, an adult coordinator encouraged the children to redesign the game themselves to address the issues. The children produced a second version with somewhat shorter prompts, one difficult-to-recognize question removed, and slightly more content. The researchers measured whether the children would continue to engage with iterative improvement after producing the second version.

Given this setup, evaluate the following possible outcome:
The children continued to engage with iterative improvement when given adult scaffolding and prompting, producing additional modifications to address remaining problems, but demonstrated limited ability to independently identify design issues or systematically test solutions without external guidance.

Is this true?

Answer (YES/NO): NO